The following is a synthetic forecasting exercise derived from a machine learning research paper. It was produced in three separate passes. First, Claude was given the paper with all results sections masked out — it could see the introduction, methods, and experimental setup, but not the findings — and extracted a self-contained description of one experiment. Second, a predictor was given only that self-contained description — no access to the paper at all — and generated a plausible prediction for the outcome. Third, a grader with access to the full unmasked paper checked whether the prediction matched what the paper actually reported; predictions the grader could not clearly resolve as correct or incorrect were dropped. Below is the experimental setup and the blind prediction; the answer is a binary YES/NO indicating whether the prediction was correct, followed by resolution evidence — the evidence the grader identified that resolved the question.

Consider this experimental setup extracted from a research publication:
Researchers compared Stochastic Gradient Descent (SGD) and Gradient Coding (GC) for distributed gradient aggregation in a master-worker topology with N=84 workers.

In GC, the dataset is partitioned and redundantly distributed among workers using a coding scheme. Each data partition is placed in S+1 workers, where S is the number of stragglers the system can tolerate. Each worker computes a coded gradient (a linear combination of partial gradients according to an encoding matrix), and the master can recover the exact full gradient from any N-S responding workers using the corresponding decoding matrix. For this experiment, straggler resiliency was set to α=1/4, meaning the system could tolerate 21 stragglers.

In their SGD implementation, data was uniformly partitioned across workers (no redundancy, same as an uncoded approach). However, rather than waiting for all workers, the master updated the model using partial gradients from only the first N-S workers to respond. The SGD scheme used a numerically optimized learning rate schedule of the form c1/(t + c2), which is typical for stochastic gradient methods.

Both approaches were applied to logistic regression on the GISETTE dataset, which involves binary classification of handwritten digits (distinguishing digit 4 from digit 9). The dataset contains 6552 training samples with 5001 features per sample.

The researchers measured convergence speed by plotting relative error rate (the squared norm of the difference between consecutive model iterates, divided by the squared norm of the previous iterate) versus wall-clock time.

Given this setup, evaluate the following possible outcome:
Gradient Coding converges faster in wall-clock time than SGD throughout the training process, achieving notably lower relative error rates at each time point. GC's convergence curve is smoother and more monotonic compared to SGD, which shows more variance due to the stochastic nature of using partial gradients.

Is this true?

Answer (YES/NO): NO